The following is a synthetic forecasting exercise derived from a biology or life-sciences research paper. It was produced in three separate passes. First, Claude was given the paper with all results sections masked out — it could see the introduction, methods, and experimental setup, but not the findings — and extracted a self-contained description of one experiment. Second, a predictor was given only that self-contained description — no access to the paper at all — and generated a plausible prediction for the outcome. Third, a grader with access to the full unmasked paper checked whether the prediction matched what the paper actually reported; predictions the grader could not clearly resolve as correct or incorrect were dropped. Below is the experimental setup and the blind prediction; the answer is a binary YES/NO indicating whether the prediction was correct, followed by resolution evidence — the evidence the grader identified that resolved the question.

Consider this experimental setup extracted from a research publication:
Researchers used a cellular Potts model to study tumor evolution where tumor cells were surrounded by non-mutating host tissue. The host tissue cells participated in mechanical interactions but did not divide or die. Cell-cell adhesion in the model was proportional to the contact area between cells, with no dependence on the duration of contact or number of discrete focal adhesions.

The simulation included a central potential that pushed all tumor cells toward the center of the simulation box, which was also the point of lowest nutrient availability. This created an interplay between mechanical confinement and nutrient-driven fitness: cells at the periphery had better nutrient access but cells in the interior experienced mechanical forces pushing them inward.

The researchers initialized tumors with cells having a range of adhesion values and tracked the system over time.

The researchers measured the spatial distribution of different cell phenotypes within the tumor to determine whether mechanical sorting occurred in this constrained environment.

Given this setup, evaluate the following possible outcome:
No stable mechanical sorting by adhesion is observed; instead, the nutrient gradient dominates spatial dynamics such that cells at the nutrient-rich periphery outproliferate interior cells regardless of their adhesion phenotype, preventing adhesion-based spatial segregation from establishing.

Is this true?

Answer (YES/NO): NO